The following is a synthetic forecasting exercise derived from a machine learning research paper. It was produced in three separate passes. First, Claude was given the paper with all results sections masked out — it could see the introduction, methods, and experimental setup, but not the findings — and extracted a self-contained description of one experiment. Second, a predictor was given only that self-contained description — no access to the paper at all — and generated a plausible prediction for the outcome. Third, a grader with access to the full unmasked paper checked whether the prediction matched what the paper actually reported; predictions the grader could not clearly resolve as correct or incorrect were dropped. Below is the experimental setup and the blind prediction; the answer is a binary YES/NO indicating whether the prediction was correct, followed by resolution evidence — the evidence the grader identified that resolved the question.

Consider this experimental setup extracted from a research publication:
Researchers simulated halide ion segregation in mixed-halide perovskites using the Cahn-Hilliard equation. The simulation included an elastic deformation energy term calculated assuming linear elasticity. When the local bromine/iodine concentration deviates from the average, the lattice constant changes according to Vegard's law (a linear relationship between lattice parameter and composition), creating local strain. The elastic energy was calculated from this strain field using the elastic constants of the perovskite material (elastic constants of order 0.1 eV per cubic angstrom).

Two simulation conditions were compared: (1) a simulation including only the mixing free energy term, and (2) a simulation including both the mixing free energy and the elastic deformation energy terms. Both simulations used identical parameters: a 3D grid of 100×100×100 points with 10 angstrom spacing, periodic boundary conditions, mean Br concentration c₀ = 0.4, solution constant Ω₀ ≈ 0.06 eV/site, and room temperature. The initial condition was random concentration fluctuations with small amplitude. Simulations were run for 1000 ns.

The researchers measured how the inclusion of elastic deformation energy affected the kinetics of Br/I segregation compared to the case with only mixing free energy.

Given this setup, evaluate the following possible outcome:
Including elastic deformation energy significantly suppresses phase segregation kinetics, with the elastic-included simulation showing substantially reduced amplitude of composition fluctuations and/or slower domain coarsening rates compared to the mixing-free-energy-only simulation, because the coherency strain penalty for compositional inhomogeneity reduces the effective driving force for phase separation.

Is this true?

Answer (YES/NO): YES